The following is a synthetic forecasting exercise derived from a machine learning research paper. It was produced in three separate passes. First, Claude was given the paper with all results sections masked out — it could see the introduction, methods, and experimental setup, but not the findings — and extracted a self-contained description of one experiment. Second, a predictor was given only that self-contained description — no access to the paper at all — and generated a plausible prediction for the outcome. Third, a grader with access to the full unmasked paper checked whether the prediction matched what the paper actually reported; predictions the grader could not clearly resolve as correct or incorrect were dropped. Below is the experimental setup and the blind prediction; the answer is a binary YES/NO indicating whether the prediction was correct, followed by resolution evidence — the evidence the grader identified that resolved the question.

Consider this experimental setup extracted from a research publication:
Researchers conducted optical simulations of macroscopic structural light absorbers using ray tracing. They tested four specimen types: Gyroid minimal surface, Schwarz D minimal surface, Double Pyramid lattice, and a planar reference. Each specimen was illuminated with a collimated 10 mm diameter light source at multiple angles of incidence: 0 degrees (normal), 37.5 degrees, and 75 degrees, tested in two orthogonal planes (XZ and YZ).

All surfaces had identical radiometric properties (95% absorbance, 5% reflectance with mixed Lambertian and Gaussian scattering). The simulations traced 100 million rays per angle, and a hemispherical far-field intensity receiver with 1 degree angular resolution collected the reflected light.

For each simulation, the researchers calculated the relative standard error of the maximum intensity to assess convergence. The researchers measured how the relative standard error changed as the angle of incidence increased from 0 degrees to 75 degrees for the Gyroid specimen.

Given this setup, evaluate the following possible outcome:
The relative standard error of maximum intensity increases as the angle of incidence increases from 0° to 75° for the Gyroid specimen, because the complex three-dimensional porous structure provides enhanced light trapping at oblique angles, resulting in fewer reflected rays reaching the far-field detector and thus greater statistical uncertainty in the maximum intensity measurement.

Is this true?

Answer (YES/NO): NO